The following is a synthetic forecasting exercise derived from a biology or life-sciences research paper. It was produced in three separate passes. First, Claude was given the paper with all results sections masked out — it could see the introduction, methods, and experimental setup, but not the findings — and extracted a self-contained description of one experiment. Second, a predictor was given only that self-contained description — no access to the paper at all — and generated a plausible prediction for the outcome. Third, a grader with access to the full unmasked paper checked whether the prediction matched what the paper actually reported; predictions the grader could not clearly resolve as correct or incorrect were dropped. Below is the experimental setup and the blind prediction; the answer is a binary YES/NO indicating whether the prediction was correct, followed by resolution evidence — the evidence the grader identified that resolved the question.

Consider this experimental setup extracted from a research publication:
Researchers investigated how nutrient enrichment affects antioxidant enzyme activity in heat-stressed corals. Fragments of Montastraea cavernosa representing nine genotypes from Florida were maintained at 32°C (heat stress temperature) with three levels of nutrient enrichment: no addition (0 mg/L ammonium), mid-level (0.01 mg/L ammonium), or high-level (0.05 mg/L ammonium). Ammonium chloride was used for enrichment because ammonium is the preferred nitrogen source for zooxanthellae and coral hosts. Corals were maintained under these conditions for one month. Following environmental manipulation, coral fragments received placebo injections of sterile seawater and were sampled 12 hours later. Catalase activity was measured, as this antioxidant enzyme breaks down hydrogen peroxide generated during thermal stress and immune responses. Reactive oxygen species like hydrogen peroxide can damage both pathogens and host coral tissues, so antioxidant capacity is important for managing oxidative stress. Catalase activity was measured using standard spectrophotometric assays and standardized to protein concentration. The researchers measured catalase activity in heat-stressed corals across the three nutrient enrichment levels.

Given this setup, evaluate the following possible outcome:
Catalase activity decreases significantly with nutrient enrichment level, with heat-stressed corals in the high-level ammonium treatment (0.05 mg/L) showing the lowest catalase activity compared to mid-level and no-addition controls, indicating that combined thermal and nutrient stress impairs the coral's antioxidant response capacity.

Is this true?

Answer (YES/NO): NO